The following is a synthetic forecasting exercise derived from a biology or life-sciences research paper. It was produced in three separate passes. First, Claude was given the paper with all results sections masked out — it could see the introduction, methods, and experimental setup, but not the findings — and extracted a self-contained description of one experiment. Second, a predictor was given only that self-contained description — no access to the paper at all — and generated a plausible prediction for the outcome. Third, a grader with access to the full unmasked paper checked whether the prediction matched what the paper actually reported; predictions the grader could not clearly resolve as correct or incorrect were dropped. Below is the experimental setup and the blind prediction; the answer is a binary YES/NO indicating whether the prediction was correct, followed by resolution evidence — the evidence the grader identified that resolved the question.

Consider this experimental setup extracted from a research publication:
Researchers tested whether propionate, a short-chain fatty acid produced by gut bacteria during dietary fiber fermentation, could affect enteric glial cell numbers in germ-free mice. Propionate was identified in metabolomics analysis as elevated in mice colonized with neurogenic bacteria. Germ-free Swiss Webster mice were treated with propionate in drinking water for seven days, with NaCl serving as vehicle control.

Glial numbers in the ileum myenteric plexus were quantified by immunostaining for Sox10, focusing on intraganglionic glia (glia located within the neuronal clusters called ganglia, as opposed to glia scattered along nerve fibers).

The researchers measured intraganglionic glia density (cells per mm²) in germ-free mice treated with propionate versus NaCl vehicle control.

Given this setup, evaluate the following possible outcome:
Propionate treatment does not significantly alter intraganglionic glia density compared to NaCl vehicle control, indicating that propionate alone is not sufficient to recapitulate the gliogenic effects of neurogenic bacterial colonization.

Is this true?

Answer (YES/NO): NO